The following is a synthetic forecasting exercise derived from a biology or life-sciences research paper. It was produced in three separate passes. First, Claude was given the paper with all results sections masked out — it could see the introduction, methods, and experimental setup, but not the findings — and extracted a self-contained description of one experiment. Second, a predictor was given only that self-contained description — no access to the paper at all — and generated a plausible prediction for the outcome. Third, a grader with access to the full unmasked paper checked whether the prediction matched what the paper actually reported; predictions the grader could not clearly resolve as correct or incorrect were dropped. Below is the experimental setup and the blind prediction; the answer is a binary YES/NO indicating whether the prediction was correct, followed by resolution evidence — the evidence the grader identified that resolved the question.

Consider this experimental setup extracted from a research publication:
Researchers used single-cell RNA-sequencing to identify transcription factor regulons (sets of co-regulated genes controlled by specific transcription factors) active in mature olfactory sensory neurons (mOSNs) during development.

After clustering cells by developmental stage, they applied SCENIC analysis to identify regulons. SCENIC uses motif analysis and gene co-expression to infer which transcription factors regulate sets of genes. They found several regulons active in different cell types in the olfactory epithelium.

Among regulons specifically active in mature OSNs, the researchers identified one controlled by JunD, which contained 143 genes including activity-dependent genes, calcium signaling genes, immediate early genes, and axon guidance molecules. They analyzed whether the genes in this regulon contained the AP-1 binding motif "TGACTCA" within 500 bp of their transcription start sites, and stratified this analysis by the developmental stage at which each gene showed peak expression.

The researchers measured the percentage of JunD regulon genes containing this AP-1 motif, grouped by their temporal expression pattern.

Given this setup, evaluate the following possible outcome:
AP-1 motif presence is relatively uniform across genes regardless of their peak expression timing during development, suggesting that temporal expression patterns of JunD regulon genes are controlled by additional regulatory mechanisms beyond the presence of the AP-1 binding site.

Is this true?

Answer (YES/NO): NO